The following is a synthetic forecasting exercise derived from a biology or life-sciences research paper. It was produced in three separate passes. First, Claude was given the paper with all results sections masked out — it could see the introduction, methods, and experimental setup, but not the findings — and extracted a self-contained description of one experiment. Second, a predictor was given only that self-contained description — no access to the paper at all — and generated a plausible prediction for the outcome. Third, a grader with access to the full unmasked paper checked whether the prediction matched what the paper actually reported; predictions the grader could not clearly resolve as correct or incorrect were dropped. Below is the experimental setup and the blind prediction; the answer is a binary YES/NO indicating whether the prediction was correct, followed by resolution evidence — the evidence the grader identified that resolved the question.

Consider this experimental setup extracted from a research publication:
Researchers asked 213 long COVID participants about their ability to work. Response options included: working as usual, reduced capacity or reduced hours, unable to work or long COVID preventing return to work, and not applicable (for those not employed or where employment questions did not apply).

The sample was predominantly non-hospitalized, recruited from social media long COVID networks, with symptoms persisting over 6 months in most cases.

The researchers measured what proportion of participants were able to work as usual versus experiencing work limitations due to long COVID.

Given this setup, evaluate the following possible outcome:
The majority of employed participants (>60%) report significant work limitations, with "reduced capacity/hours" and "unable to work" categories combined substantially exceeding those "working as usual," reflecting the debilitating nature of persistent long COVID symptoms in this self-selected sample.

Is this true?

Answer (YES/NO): YES